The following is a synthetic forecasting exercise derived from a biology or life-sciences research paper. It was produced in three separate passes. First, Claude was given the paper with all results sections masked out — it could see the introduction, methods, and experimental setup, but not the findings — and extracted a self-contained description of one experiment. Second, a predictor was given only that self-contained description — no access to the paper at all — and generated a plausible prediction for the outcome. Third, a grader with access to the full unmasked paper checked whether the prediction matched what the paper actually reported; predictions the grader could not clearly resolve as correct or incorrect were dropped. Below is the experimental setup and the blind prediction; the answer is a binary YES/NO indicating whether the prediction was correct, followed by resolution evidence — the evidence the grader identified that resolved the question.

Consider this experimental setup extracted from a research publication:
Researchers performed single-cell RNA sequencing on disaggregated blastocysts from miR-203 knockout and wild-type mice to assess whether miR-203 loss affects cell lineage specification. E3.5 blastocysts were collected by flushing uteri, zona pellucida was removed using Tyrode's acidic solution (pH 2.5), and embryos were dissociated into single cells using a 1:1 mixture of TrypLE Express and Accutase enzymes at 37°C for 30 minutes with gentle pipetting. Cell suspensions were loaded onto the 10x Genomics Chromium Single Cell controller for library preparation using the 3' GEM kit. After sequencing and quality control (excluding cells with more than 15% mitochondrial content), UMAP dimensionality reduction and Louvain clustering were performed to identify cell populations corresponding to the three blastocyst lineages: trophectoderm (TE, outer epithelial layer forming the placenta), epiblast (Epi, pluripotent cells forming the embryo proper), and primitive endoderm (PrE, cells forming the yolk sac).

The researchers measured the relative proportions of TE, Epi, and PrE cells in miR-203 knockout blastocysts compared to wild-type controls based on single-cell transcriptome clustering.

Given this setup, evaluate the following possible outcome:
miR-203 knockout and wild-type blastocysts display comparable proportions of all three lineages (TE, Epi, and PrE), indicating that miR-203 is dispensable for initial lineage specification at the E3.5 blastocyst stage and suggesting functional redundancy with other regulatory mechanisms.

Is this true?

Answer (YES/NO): NO